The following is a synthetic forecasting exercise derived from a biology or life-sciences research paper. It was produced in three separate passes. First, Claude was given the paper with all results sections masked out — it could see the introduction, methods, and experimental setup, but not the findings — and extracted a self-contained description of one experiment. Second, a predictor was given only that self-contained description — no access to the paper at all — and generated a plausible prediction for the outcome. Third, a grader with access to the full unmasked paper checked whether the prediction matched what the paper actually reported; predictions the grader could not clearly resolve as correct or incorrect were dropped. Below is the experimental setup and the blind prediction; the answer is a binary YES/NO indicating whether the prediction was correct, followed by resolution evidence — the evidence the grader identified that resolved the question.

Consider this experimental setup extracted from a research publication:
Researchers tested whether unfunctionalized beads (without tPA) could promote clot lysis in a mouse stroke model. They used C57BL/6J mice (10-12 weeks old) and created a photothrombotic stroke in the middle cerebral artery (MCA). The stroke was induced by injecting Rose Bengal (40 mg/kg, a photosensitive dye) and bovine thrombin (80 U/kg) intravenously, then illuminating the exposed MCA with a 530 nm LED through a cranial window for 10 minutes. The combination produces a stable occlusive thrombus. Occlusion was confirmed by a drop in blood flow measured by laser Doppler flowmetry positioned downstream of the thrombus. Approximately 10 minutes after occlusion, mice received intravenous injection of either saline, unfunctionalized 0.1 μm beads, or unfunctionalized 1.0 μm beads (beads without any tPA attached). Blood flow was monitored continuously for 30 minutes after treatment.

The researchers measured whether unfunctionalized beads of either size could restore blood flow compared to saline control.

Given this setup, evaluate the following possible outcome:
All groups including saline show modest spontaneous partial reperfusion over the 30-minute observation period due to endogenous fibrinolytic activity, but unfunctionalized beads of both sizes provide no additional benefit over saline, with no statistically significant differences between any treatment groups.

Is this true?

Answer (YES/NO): NO